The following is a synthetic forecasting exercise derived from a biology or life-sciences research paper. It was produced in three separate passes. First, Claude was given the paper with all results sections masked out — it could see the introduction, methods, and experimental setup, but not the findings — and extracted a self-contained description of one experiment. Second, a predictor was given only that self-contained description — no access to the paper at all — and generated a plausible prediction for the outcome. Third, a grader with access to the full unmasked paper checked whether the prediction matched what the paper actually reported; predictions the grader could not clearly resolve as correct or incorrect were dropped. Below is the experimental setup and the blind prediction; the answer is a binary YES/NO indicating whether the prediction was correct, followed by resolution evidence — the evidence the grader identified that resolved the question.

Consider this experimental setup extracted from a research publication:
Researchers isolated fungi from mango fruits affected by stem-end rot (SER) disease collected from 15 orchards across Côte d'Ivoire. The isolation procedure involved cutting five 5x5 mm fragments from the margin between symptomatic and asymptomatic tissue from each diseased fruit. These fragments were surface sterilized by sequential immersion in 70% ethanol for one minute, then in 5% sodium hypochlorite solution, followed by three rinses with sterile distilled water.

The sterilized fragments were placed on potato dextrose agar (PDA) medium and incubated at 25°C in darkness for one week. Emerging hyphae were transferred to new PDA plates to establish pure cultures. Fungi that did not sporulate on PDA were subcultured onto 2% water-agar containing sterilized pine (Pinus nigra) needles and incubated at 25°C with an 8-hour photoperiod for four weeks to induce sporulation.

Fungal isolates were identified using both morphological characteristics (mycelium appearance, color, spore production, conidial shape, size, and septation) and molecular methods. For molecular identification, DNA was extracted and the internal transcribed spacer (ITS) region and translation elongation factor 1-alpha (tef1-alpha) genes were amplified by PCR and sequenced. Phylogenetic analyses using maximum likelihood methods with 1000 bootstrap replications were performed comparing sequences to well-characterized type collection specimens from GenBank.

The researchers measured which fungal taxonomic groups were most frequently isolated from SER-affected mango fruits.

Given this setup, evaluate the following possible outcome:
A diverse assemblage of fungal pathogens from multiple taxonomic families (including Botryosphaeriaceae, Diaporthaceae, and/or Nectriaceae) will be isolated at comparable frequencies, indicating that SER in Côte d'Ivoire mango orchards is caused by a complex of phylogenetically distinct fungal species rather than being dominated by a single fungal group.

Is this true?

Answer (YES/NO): NO